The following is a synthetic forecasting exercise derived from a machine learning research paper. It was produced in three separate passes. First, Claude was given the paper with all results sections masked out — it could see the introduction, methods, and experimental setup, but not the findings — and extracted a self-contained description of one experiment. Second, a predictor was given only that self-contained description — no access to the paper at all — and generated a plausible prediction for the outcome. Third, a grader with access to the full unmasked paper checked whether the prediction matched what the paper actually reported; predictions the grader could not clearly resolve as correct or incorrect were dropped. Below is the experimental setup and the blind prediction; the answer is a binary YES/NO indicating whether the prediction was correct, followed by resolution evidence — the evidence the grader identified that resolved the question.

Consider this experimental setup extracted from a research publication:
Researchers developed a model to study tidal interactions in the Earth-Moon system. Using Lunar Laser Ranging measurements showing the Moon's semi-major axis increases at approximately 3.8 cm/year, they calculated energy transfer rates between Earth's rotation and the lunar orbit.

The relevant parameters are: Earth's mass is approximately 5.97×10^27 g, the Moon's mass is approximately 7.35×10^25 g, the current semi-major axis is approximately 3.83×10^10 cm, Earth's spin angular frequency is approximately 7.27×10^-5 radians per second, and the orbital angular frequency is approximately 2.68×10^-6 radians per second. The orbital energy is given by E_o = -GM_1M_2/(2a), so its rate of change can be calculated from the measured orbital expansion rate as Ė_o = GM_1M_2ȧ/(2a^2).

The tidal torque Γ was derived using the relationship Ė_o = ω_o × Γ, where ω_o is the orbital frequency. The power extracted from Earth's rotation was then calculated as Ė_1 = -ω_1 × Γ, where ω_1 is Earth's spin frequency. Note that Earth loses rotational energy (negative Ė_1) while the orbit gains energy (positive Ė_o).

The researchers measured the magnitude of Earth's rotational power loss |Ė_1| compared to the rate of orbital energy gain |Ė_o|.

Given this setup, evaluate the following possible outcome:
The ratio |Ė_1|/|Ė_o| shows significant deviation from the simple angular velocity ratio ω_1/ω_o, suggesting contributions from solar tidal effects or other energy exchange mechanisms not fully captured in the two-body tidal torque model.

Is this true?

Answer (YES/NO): NO